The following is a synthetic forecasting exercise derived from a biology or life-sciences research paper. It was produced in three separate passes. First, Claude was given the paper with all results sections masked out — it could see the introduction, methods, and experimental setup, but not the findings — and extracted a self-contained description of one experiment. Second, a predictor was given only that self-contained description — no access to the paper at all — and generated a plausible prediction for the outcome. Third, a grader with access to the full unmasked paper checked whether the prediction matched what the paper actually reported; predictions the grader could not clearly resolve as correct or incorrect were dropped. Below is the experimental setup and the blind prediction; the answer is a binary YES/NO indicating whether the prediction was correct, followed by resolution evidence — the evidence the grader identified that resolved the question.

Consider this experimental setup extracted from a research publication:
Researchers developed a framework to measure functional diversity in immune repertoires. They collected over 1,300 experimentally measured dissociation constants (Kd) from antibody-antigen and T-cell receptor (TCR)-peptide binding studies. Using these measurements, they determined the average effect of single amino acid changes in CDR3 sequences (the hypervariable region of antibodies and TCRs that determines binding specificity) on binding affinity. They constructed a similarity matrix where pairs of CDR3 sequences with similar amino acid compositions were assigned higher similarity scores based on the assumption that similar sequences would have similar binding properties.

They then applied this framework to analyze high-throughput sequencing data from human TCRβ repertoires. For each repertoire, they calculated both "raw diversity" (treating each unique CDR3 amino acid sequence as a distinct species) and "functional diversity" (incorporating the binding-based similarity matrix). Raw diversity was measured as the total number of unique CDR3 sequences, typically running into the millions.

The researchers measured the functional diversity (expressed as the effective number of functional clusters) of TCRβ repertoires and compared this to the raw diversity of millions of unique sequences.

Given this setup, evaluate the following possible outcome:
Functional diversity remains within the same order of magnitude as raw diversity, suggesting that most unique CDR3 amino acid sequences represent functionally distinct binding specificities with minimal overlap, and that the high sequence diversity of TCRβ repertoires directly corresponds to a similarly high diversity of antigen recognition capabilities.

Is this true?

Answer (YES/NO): NO